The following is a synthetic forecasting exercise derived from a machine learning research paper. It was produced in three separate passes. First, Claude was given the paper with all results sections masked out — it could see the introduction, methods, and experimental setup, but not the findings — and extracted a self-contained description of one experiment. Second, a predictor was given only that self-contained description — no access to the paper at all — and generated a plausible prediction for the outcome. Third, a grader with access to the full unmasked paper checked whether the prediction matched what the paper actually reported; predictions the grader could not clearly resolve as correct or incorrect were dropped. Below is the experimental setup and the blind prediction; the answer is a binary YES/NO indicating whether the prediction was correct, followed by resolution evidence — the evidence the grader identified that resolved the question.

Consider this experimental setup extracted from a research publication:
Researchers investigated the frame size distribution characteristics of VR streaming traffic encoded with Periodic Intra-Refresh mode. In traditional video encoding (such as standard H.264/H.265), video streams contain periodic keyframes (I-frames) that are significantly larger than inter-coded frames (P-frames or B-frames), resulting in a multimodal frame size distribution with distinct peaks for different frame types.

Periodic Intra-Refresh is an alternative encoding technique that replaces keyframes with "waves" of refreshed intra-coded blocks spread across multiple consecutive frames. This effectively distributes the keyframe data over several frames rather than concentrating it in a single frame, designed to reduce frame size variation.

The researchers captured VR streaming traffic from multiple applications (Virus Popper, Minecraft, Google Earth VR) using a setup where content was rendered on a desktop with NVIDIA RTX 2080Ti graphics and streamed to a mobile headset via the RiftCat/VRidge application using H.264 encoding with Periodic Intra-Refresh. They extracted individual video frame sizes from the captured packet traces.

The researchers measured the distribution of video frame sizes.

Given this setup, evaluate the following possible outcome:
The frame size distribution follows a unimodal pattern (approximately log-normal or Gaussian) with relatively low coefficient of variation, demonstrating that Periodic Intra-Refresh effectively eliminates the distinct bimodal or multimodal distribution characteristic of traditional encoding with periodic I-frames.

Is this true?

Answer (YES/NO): NO